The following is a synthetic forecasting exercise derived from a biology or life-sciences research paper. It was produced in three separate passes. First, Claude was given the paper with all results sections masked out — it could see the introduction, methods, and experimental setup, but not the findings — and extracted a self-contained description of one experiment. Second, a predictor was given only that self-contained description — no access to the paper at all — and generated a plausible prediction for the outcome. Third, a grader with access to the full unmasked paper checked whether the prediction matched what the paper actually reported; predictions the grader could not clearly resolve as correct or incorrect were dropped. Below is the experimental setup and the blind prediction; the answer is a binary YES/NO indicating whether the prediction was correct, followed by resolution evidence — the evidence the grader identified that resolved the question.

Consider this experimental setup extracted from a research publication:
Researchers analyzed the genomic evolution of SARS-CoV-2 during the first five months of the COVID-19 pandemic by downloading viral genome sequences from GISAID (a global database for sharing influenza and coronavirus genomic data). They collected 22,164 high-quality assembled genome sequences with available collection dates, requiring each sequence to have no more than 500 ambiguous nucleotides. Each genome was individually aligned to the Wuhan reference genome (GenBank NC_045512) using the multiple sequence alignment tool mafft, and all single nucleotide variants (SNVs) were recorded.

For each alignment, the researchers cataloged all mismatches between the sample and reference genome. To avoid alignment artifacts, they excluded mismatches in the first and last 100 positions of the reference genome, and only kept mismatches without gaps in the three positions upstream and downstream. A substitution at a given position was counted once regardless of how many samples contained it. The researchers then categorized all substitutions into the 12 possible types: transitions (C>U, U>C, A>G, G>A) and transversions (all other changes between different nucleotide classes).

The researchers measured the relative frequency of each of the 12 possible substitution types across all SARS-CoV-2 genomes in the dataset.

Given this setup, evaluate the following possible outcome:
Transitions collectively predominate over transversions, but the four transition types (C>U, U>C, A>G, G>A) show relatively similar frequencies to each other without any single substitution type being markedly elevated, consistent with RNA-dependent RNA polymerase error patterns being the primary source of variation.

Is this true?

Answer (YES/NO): NO